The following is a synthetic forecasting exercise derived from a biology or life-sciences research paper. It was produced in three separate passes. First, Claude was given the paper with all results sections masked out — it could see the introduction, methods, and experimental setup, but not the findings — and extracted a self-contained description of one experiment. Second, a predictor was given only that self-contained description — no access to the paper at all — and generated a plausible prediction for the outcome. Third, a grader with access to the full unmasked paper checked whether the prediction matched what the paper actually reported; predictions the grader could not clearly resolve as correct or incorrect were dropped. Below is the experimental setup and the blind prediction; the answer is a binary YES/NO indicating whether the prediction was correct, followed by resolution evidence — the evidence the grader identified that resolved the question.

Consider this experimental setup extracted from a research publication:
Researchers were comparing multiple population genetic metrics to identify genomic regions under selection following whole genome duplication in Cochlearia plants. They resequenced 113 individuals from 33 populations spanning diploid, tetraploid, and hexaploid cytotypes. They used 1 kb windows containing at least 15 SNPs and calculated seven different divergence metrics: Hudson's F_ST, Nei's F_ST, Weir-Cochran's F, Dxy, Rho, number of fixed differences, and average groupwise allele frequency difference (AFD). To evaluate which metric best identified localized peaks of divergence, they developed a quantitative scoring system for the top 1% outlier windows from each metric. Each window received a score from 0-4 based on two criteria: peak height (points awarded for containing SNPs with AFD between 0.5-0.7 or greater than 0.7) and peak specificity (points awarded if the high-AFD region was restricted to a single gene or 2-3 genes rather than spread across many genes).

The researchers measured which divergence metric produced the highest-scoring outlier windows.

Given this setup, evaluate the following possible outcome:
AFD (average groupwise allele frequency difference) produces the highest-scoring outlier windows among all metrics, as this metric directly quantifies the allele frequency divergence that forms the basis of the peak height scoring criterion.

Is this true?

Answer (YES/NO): NO